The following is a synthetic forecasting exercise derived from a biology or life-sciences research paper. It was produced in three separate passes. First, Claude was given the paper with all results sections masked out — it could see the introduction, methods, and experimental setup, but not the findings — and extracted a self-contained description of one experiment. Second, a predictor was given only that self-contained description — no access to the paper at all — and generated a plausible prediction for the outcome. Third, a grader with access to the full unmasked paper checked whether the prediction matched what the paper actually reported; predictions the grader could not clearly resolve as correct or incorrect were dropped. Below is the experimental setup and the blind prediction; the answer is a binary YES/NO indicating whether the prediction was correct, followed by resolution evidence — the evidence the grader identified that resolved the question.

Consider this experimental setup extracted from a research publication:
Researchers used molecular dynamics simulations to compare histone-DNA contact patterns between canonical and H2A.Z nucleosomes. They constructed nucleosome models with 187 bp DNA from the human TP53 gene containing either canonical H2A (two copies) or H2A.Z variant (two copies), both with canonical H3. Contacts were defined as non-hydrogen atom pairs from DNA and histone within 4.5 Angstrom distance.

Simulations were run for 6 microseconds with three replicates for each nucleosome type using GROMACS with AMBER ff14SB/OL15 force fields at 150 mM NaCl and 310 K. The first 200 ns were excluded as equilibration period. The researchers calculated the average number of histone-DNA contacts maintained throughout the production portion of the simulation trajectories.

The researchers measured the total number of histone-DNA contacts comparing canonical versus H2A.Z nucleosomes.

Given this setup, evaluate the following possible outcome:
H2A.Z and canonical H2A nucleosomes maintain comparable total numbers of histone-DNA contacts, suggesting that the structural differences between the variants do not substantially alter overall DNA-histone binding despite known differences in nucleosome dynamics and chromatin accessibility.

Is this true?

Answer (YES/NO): NO